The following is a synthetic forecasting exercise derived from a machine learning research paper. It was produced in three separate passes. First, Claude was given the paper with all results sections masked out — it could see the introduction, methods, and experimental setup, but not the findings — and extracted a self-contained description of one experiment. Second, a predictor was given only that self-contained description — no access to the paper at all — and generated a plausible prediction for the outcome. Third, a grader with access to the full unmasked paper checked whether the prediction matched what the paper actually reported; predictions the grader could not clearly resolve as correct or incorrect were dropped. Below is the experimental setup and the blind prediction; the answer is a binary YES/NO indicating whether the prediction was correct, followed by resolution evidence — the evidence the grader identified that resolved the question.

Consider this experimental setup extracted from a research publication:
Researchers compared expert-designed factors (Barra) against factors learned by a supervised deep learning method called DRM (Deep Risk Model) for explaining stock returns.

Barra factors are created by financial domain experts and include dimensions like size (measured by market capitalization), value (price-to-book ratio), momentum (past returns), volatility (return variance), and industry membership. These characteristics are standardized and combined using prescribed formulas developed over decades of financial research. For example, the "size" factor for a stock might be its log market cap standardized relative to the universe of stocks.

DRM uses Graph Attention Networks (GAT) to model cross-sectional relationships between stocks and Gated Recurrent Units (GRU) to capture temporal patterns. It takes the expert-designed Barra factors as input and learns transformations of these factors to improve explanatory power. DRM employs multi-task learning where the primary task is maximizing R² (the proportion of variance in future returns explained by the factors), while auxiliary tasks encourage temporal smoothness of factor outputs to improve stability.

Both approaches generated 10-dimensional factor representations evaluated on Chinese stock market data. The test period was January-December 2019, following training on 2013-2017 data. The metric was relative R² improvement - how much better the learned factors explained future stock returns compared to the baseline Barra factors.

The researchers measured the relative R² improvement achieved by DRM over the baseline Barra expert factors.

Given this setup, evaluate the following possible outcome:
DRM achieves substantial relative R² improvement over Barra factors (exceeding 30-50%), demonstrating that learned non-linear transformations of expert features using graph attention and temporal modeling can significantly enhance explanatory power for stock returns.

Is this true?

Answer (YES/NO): NO